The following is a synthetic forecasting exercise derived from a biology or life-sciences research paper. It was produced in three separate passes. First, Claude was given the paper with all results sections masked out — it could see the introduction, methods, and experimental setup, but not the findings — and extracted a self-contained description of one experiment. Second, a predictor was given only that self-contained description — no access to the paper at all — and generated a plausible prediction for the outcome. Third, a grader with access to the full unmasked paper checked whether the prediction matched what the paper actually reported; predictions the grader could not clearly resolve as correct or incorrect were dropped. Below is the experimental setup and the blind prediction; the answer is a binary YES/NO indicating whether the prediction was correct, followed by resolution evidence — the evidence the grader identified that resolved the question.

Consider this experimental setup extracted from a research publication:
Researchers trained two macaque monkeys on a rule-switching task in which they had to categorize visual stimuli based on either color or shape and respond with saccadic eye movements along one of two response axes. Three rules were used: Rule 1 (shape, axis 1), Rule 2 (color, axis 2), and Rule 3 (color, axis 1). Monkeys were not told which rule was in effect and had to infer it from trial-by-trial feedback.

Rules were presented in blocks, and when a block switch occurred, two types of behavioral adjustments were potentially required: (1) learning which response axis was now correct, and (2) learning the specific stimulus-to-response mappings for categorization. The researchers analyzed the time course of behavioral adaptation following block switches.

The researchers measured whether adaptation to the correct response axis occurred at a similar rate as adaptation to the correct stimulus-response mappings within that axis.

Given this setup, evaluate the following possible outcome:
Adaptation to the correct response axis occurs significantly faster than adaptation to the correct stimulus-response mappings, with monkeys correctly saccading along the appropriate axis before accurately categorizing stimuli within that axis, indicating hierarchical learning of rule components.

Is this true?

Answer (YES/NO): YES